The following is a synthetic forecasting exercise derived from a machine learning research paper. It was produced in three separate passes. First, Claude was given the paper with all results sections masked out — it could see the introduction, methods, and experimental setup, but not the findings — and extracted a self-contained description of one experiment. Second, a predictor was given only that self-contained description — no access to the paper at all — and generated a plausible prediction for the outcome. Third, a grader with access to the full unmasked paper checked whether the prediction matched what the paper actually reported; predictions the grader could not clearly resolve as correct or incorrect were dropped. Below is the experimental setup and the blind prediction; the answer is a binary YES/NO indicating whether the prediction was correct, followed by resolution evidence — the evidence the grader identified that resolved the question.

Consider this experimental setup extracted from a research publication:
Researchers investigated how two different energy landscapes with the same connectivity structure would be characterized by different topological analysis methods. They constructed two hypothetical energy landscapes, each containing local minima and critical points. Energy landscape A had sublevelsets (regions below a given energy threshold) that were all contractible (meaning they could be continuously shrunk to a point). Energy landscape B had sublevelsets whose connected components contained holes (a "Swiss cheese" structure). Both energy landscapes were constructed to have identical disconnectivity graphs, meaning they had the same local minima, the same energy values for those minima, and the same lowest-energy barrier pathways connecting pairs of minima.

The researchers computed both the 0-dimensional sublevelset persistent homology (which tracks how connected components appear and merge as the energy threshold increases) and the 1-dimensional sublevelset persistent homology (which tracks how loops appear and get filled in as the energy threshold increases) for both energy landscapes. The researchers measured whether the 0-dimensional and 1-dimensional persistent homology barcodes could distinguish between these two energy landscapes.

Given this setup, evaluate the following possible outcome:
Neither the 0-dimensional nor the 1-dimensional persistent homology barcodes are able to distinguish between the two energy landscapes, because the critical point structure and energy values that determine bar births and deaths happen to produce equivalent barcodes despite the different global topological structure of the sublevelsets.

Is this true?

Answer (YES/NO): NO